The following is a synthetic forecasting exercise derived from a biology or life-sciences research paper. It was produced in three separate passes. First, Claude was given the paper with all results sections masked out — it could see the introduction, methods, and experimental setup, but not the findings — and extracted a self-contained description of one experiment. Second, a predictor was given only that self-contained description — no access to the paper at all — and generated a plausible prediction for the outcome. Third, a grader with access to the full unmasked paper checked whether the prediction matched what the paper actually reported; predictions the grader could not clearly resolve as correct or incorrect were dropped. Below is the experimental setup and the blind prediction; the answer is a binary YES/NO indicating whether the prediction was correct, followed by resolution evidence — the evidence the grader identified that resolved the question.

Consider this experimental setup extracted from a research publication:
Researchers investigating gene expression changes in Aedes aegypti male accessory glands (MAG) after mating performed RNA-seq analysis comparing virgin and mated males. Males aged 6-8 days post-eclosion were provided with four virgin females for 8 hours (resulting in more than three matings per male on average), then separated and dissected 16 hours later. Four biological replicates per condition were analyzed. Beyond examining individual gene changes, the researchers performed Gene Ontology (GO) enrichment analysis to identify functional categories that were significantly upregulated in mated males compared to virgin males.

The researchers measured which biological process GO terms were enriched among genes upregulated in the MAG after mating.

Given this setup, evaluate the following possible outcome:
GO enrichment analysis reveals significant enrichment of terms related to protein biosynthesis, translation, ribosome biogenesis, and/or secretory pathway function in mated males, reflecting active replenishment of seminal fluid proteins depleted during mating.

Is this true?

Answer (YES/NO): YES